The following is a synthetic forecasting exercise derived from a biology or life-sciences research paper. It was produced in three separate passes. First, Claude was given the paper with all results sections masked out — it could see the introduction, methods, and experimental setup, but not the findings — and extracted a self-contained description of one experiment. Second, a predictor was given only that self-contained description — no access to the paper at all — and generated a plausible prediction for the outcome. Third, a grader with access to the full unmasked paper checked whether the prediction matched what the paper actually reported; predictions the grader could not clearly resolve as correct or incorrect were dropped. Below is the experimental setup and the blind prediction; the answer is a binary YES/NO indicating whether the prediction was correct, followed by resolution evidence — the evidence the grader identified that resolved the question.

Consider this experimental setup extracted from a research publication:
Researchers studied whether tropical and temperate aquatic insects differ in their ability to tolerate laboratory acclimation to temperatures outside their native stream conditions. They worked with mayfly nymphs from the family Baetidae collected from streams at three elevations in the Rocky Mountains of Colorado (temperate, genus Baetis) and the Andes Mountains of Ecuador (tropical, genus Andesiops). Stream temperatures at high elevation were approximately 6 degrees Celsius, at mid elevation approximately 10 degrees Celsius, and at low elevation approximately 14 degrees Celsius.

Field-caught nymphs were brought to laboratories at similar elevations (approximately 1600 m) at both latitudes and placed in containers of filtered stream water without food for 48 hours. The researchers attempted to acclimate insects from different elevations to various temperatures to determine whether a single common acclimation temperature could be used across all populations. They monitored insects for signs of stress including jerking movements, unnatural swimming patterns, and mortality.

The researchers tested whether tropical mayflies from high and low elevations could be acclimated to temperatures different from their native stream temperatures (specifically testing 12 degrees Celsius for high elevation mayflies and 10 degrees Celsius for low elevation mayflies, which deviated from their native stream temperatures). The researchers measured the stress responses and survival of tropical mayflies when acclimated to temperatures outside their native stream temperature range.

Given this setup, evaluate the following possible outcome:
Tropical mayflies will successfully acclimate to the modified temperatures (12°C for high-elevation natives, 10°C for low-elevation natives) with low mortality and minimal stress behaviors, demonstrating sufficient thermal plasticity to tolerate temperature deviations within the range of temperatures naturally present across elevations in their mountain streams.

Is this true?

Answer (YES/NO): NO